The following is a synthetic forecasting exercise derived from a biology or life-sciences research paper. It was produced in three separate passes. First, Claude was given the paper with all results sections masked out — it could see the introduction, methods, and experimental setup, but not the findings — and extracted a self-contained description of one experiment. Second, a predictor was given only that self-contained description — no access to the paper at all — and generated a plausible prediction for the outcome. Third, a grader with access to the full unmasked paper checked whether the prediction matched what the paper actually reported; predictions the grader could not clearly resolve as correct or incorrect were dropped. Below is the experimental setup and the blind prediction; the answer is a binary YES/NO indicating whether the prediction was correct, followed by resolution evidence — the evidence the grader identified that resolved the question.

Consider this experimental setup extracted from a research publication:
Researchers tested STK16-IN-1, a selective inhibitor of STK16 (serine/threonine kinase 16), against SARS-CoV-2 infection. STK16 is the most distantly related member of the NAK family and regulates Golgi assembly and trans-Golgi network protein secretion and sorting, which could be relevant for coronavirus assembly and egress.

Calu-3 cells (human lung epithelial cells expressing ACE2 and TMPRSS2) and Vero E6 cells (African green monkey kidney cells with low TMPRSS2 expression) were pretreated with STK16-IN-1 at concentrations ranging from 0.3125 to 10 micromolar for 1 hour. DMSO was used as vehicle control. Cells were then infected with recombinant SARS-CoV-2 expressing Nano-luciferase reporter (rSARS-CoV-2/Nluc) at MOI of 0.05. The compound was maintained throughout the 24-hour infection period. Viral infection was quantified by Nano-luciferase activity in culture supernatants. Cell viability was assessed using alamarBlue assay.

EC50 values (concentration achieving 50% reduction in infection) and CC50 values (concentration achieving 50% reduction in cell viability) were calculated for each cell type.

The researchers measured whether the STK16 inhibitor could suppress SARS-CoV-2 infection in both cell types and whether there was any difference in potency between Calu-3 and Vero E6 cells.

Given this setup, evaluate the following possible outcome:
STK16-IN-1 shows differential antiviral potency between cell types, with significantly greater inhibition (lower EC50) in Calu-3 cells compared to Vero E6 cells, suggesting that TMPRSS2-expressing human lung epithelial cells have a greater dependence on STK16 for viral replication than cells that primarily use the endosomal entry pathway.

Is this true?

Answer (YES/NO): NO